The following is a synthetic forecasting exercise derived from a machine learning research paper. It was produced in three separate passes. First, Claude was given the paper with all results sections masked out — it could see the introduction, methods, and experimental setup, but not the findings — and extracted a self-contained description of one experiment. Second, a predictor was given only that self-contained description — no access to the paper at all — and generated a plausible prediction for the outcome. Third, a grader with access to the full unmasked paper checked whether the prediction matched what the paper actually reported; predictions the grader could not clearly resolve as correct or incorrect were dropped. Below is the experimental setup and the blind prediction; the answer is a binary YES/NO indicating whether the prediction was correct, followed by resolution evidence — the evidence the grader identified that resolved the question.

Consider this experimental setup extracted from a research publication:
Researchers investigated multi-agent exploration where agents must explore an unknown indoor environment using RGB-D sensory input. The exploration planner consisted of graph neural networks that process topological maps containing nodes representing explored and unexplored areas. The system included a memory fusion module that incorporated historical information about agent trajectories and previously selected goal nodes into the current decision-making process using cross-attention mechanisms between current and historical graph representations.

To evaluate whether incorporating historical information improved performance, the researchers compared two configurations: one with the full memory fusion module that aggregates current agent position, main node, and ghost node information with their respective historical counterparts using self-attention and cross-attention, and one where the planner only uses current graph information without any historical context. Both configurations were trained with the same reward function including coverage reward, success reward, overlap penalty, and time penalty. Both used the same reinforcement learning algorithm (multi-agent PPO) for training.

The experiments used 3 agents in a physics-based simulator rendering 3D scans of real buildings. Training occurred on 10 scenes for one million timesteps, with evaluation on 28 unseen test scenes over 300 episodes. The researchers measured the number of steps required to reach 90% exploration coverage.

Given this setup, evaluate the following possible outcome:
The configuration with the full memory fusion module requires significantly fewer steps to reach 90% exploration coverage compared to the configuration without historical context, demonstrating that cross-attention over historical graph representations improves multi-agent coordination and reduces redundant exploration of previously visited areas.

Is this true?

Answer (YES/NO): YES